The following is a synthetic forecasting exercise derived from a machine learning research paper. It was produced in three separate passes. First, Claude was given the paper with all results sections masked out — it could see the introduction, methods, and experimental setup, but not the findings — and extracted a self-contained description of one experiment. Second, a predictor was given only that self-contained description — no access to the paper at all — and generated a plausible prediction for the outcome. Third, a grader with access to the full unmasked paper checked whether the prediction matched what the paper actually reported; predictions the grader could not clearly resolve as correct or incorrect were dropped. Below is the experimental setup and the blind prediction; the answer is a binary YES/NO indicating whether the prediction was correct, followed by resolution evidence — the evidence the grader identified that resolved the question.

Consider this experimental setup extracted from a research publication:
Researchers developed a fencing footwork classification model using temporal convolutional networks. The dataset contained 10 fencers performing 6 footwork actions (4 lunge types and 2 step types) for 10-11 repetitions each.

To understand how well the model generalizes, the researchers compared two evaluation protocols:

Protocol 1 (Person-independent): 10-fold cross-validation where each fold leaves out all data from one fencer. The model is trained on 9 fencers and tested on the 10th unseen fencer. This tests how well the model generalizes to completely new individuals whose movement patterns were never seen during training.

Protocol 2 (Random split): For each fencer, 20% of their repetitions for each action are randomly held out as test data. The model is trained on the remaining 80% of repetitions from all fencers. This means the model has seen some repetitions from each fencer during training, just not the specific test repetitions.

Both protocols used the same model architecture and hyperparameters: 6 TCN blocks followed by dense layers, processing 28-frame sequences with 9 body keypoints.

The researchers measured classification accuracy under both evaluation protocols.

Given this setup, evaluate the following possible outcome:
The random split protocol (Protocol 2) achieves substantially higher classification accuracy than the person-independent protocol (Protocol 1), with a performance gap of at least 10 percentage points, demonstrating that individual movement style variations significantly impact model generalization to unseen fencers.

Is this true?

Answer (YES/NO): YES